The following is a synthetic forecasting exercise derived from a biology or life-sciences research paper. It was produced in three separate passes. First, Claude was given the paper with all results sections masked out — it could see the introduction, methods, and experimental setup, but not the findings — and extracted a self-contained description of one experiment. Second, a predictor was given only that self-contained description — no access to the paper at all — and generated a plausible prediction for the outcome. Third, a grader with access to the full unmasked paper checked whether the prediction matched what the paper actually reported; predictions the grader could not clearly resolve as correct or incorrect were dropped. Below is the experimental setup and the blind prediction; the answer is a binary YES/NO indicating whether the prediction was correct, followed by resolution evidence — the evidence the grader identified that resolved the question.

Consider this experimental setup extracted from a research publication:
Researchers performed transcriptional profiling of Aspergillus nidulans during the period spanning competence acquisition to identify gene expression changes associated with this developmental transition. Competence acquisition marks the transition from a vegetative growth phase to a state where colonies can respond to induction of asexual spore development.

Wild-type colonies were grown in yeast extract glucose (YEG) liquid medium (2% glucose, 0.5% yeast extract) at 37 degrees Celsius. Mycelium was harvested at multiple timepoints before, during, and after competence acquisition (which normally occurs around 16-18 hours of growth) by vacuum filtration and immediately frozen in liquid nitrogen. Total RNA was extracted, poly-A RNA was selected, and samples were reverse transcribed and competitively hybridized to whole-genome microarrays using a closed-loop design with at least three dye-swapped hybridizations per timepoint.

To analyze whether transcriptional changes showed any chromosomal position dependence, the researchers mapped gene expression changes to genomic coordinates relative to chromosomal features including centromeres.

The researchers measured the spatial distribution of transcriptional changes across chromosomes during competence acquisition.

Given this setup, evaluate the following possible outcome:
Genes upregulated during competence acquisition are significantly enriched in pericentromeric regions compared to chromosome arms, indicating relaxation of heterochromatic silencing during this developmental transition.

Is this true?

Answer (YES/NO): NO